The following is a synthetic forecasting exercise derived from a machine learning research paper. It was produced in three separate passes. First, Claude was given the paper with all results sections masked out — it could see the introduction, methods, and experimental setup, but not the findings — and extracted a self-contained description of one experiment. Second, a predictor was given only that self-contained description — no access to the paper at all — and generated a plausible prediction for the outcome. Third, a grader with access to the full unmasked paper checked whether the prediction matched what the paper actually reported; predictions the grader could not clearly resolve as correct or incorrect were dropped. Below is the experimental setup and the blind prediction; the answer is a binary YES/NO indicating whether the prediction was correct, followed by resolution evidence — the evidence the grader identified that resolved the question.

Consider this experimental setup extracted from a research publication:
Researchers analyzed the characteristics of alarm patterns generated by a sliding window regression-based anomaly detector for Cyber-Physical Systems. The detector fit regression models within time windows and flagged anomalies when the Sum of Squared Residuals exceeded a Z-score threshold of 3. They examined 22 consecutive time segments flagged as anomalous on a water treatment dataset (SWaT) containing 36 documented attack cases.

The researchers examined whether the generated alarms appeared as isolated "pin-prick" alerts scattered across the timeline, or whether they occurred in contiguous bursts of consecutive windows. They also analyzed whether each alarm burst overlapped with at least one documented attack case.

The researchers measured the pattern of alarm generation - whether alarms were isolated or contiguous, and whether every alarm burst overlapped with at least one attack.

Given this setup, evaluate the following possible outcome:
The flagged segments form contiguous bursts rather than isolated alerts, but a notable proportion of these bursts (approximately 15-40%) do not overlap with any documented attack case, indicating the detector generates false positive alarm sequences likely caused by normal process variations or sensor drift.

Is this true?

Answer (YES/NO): NO